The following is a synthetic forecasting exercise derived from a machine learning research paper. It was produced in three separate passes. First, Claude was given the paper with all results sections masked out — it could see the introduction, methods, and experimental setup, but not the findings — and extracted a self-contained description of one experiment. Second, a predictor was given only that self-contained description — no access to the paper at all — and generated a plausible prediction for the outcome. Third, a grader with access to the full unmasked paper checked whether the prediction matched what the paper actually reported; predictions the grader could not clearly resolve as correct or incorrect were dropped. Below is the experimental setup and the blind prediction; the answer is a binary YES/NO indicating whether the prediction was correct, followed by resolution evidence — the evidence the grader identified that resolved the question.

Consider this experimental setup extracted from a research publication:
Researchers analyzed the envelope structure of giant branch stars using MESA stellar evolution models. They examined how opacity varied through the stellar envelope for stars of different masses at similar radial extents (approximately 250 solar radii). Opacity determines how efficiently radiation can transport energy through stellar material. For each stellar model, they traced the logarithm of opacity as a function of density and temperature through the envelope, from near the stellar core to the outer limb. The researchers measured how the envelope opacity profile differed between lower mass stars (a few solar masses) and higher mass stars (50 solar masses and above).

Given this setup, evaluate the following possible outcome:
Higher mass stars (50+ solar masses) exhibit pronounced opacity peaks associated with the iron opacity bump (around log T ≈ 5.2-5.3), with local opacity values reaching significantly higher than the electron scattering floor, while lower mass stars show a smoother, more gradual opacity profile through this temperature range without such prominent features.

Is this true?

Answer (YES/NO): NO